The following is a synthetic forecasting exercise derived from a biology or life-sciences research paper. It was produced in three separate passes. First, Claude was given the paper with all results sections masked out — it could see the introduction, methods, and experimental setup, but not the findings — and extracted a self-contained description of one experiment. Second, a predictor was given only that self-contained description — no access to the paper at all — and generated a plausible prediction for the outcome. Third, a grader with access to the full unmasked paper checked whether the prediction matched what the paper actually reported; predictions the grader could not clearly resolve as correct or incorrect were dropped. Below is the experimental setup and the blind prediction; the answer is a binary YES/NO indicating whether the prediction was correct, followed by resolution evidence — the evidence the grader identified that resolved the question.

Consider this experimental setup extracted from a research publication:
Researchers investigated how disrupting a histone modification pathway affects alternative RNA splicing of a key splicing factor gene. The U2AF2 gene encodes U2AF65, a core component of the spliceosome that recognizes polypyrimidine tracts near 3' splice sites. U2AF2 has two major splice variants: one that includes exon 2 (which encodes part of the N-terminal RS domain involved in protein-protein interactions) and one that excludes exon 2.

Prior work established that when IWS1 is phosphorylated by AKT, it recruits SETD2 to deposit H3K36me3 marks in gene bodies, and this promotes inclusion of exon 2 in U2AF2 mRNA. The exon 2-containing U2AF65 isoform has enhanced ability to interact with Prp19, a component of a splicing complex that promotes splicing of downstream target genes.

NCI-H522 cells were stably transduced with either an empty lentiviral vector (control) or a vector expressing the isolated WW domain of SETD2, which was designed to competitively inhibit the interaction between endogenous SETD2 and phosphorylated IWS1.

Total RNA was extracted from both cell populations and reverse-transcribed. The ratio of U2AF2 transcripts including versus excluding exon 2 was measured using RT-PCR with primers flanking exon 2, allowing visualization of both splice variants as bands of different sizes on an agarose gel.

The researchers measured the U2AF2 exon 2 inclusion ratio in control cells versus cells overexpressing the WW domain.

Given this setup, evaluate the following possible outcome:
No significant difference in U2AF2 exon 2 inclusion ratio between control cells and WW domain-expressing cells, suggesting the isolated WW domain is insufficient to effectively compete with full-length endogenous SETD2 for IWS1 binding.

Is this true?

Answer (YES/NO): NO